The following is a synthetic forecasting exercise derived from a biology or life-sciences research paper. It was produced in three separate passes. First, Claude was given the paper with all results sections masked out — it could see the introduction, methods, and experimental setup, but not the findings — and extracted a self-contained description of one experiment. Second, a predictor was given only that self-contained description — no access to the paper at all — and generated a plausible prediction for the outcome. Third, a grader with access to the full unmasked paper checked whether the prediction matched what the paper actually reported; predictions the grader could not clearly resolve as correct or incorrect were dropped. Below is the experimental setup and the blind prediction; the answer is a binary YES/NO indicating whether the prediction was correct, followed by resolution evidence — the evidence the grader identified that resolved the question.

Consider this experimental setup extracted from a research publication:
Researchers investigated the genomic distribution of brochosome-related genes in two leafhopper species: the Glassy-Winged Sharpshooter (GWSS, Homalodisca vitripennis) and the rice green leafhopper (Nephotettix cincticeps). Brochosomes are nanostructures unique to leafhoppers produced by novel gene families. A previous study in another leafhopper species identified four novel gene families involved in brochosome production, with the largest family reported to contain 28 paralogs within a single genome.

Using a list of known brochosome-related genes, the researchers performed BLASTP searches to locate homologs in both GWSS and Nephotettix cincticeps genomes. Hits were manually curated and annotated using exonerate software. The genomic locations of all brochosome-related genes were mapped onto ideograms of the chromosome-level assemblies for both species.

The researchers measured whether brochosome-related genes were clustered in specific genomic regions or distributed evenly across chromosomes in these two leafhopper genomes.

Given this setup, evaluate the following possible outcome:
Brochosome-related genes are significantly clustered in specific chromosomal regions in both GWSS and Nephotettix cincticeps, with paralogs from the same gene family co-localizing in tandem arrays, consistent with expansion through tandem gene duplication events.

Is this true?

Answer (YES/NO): YES